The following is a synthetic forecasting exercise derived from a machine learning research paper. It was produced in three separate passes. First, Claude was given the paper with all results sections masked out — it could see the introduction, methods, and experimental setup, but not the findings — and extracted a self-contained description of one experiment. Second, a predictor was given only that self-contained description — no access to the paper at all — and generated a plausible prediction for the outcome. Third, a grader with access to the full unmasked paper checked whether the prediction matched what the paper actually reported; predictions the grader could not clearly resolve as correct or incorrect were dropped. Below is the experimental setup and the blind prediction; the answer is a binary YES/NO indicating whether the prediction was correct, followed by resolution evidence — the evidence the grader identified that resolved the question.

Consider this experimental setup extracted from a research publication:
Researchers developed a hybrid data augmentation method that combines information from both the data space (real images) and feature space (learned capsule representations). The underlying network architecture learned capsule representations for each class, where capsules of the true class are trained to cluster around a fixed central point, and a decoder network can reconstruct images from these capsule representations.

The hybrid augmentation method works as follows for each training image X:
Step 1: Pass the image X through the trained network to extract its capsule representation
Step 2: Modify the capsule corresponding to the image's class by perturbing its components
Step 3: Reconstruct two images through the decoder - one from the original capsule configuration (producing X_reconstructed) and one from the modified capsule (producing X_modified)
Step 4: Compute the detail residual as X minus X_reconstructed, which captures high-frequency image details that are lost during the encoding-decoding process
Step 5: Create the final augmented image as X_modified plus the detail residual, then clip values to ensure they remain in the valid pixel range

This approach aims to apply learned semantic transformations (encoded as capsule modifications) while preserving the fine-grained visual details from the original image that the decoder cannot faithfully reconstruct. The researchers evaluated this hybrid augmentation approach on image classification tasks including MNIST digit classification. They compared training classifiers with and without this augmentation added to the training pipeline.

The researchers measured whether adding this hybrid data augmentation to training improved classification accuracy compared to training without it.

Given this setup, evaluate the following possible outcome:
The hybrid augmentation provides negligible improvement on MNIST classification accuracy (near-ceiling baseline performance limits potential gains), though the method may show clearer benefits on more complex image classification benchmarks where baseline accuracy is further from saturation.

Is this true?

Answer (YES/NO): NO